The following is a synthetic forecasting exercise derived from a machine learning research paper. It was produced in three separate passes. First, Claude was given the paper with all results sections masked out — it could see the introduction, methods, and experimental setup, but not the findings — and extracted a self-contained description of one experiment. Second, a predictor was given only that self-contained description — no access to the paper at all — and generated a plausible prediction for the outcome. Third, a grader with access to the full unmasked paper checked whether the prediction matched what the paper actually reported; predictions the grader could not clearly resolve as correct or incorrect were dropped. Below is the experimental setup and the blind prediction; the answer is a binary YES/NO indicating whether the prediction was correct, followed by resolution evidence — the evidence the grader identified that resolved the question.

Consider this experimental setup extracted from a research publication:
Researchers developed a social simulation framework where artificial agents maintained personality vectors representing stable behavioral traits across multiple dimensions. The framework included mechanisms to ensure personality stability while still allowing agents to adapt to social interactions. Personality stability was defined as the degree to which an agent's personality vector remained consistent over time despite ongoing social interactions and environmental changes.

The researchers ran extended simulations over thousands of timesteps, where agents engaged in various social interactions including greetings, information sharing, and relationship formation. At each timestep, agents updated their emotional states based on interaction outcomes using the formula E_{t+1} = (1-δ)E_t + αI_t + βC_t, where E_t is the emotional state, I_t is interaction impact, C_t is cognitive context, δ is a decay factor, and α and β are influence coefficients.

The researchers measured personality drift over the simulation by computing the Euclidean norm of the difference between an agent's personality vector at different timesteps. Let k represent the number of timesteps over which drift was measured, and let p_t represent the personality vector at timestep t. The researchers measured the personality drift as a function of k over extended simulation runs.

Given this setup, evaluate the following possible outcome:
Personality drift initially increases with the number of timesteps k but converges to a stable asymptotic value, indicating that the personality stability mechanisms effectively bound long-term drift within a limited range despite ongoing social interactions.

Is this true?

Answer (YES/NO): NO